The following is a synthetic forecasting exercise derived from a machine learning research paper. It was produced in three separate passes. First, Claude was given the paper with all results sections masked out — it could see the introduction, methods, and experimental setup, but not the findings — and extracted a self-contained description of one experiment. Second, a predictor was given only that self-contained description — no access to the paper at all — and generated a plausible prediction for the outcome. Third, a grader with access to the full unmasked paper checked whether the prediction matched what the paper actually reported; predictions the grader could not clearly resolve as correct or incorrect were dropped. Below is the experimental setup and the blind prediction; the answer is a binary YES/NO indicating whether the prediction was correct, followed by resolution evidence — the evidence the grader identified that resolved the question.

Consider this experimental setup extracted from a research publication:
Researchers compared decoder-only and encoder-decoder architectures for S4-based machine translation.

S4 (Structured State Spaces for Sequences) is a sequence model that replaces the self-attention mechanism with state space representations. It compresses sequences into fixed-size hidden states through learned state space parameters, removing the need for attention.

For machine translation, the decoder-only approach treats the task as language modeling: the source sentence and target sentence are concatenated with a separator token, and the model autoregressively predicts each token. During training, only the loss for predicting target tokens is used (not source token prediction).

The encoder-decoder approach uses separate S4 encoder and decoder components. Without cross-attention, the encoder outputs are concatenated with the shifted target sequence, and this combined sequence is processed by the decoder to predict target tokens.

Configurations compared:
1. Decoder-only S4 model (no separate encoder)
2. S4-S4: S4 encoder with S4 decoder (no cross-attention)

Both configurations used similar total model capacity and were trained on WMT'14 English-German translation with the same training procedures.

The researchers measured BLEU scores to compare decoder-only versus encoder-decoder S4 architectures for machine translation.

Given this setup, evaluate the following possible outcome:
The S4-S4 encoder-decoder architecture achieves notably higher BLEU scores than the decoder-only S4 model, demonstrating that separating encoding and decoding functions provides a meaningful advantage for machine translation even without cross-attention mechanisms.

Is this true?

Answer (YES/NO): NO